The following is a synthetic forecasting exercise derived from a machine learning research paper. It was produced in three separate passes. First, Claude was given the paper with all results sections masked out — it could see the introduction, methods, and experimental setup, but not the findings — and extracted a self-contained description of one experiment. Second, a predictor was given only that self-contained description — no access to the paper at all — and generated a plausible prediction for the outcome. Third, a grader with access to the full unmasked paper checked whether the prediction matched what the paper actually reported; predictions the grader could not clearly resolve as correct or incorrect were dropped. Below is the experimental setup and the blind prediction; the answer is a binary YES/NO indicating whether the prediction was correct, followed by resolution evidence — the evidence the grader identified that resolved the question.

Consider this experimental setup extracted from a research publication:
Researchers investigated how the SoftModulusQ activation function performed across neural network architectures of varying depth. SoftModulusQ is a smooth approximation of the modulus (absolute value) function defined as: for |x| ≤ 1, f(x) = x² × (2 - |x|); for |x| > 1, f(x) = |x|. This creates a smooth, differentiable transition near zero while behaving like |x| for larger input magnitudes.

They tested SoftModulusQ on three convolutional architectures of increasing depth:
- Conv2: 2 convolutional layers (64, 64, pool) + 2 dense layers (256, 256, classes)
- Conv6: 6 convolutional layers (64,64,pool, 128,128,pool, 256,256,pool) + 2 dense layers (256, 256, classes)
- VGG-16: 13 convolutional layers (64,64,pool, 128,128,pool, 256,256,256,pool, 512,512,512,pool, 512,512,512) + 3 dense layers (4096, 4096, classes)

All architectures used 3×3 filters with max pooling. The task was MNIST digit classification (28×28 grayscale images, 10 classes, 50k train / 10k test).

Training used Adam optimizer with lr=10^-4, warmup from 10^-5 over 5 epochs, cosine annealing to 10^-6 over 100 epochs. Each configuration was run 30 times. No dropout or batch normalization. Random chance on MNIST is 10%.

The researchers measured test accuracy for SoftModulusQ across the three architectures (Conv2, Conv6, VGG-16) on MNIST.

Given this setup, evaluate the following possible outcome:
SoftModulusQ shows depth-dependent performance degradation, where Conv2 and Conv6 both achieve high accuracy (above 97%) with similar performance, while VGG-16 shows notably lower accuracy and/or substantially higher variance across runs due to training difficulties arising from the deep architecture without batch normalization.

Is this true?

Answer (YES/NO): YES